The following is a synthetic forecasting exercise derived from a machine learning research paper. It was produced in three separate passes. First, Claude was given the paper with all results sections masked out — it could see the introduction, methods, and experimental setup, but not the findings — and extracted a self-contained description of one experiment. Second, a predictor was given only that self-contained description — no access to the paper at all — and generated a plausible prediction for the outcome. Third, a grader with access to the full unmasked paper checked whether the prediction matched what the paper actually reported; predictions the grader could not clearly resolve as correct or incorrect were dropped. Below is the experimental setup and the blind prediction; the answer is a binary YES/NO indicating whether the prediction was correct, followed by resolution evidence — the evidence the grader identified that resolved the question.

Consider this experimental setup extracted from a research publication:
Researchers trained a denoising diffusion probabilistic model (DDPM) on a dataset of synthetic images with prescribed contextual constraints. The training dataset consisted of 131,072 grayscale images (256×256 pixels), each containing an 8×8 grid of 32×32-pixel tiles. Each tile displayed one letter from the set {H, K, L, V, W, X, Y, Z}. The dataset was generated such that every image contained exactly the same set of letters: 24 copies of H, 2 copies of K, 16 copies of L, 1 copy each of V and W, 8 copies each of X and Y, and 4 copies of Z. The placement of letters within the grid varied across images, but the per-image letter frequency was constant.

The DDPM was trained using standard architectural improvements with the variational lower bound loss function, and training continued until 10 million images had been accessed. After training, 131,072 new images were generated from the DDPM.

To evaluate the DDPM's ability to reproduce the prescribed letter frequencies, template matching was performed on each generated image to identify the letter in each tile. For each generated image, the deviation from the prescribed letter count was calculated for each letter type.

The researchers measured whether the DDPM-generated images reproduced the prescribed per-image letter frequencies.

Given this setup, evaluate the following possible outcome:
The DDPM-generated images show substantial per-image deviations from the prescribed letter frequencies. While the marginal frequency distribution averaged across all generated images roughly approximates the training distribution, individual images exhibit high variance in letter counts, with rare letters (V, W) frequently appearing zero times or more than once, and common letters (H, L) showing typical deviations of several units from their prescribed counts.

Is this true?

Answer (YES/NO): NO